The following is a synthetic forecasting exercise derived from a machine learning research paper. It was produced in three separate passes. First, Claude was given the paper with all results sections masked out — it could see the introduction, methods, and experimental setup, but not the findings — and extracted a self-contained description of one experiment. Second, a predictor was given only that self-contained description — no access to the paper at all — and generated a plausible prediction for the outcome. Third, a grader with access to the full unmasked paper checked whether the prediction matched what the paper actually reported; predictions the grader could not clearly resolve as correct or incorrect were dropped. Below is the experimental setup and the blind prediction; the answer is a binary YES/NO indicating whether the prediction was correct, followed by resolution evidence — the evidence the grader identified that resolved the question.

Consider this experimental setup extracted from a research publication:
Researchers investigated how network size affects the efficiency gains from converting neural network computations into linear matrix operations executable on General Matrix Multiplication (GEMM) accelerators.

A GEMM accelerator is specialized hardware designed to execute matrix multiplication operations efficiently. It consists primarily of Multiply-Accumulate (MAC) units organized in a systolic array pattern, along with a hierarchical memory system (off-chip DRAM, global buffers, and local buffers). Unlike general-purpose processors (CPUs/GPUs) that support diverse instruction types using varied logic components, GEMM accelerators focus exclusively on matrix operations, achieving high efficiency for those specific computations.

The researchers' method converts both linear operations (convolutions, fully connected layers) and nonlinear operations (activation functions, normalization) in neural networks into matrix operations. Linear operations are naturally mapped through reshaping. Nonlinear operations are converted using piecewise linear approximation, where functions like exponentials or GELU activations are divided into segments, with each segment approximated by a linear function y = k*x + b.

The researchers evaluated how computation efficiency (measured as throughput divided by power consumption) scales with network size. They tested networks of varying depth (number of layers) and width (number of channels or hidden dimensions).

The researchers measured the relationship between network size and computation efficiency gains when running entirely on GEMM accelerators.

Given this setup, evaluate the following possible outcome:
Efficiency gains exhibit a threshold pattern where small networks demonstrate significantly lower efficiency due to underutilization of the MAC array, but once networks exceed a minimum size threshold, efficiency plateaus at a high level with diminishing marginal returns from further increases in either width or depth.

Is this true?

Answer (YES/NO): NO